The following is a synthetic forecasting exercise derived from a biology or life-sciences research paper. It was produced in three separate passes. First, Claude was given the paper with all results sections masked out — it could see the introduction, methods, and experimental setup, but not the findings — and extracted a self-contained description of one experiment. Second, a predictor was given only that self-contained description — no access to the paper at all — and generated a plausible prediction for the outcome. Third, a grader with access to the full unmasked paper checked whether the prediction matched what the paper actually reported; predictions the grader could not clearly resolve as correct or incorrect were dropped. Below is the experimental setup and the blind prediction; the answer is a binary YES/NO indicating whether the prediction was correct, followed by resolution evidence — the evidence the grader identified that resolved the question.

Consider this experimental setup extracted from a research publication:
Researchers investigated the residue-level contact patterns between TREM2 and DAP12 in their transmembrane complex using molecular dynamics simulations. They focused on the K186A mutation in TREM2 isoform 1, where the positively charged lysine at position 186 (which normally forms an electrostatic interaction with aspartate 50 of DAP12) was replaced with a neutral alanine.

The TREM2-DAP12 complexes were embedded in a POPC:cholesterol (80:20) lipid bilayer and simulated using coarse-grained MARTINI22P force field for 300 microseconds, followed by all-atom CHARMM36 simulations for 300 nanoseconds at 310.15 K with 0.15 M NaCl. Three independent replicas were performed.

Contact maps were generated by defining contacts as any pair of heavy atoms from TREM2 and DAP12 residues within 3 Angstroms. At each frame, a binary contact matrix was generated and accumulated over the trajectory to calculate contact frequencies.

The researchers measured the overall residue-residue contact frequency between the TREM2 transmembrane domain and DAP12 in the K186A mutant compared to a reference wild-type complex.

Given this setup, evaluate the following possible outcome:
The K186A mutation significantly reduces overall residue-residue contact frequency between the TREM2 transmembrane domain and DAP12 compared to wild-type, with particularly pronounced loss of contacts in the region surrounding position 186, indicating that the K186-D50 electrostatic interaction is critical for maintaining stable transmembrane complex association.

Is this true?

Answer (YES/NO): YES